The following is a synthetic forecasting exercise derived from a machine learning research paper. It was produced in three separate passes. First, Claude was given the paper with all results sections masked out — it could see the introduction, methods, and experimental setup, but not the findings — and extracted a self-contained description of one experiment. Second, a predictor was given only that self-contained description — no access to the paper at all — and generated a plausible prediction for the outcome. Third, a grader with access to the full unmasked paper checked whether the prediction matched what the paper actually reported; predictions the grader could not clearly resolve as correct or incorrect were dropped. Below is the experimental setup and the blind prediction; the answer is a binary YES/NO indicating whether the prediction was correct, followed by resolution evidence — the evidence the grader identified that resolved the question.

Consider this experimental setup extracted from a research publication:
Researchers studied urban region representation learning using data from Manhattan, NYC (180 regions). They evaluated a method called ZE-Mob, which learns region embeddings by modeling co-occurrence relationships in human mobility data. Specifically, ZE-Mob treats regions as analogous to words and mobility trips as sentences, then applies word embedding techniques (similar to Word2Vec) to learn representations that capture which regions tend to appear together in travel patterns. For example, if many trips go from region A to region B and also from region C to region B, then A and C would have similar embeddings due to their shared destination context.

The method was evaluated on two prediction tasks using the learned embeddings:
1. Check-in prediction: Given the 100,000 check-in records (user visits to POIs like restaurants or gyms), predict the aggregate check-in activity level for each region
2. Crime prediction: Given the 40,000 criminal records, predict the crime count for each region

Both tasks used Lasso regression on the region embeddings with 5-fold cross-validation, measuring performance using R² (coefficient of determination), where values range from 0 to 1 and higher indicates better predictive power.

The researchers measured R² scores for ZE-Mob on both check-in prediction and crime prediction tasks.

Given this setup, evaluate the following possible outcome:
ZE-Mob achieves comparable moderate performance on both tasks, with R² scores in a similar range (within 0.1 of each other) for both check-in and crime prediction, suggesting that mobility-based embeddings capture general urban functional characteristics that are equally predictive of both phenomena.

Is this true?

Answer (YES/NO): NO